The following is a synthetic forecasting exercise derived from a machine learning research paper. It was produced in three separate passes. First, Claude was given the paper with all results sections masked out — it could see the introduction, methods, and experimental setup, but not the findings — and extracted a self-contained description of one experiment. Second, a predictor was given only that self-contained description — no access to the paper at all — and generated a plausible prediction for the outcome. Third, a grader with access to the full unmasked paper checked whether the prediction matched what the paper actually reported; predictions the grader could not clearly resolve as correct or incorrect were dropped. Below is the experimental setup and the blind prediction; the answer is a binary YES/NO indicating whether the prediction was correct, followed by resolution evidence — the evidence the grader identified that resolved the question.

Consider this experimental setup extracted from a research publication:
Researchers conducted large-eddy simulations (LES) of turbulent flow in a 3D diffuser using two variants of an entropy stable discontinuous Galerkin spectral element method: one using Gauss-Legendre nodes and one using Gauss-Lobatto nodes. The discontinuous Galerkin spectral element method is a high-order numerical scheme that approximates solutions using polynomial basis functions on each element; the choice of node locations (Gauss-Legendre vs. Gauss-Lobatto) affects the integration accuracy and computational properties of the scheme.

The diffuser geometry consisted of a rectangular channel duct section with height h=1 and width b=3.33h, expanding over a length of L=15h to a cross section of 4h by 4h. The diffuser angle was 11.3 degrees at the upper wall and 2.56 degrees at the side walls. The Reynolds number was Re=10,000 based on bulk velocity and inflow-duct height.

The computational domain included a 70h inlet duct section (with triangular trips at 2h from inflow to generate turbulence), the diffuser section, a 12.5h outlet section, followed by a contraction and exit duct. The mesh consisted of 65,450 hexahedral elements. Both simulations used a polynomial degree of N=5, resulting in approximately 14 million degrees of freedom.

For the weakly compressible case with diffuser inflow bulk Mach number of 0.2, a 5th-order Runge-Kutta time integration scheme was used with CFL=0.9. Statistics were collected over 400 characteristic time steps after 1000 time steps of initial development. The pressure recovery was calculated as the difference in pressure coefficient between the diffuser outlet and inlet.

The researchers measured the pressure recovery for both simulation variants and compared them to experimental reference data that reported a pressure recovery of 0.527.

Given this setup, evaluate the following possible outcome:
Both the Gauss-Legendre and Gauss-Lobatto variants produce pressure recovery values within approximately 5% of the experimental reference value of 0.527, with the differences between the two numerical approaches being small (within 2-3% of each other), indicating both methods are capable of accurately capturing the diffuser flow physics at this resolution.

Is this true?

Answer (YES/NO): NO